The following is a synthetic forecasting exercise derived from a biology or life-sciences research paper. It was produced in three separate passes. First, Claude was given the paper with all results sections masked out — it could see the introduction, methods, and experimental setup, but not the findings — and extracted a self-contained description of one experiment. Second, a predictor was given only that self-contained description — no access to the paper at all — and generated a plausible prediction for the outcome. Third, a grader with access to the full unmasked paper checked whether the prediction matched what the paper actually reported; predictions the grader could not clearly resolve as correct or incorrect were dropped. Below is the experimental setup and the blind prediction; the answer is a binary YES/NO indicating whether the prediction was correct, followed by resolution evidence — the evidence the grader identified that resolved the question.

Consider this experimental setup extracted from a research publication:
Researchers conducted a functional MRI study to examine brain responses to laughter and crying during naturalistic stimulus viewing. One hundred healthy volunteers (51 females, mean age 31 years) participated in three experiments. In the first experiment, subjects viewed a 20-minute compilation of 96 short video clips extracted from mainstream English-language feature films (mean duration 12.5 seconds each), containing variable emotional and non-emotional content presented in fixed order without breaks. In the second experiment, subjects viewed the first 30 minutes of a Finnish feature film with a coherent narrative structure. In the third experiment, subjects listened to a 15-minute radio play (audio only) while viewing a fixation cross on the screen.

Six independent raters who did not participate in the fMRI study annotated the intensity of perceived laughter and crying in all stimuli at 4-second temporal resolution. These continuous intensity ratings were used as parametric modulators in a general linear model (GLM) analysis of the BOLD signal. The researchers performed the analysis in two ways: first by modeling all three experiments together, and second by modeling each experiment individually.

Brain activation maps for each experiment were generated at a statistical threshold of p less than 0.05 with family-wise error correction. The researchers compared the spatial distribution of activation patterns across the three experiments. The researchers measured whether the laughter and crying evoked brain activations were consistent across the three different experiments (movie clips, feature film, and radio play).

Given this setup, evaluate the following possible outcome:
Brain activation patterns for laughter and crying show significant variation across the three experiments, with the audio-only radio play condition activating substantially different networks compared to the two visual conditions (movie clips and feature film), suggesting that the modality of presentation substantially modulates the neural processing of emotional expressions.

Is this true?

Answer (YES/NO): YES